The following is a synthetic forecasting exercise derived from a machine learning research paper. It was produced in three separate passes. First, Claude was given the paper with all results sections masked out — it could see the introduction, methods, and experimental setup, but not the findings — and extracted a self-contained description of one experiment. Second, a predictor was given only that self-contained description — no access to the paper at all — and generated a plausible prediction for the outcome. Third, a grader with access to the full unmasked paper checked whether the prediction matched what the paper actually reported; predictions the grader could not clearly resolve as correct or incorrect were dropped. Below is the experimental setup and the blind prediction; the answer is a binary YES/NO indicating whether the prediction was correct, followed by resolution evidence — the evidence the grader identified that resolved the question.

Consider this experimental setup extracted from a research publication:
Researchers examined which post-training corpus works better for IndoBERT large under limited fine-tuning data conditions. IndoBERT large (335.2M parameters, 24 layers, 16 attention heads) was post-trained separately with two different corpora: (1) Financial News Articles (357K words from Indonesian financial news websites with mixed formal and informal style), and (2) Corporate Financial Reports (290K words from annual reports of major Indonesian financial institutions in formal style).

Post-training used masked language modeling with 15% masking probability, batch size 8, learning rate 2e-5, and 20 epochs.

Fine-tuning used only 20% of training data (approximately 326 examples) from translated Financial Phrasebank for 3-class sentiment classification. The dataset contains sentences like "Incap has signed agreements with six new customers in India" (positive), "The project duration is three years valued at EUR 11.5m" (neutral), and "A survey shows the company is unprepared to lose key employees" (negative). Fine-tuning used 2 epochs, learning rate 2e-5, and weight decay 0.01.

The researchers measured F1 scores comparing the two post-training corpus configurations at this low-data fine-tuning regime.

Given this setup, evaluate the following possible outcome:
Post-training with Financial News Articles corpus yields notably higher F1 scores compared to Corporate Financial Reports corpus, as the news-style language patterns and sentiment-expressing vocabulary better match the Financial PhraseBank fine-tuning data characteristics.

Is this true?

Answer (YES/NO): YES